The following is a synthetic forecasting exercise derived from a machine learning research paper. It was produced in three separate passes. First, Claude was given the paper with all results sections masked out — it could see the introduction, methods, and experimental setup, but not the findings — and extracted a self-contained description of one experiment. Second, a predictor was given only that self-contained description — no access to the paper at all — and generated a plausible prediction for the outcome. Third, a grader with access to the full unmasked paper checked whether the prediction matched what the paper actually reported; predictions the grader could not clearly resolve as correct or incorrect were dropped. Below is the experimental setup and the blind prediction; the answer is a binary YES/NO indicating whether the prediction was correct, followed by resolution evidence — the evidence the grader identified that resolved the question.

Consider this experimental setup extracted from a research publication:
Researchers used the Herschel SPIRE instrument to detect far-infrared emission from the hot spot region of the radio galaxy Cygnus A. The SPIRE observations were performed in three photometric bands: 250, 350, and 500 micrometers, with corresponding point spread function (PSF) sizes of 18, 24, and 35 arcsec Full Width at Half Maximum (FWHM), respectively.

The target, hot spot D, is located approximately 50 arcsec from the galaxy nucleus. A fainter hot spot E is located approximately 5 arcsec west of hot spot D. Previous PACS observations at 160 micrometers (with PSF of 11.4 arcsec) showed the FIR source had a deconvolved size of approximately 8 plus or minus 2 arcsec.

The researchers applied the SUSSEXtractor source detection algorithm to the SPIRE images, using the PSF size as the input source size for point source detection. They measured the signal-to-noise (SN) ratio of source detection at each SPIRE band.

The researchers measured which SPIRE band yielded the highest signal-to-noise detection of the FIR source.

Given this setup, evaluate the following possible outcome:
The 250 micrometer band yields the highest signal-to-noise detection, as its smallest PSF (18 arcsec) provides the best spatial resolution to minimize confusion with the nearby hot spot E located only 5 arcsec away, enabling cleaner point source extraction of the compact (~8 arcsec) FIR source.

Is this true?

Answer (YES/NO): NO